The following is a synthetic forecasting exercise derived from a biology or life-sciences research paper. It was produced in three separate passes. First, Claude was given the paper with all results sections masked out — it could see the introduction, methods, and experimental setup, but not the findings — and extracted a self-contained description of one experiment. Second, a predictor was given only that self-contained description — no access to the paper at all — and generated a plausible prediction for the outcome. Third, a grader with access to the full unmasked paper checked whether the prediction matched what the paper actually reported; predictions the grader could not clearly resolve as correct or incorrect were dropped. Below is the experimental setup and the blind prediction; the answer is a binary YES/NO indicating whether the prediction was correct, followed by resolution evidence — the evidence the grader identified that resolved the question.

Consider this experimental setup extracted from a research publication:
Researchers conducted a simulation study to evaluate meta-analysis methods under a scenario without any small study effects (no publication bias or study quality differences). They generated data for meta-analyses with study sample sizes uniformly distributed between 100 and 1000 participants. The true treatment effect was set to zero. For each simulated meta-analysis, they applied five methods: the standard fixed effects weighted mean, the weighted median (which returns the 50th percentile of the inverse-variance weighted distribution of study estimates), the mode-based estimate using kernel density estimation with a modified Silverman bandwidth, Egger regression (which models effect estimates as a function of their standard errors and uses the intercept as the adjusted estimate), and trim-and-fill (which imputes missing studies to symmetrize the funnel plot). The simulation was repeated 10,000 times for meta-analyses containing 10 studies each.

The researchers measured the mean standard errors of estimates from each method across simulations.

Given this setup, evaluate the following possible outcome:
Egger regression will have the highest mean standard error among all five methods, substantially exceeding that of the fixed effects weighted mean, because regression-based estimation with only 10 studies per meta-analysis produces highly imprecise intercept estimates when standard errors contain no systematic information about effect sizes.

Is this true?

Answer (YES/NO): YES